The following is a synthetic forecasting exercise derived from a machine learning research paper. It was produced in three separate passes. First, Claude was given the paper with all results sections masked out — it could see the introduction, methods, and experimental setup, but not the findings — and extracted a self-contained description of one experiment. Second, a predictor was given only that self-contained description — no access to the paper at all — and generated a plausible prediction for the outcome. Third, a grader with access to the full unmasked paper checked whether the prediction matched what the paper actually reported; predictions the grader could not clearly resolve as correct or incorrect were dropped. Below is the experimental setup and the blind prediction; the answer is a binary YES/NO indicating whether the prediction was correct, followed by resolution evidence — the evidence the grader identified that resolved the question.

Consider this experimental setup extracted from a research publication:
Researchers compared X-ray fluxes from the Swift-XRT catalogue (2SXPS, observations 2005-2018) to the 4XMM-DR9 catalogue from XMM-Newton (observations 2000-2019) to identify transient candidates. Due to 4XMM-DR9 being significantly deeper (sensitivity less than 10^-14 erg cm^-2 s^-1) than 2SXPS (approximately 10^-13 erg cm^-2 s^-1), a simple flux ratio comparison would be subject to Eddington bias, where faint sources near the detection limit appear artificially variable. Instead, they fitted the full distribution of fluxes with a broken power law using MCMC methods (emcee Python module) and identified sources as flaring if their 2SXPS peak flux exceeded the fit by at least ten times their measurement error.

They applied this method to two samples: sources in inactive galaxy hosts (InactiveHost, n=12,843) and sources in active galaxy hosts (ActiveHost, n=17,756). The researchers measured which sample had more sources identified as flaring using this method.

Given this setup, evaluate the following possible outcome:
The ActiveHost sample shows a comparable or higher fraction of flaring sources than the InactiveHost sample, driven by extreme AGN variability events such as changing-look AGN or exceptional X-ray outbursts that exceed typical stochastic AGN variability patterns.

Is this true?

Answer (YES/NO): YES